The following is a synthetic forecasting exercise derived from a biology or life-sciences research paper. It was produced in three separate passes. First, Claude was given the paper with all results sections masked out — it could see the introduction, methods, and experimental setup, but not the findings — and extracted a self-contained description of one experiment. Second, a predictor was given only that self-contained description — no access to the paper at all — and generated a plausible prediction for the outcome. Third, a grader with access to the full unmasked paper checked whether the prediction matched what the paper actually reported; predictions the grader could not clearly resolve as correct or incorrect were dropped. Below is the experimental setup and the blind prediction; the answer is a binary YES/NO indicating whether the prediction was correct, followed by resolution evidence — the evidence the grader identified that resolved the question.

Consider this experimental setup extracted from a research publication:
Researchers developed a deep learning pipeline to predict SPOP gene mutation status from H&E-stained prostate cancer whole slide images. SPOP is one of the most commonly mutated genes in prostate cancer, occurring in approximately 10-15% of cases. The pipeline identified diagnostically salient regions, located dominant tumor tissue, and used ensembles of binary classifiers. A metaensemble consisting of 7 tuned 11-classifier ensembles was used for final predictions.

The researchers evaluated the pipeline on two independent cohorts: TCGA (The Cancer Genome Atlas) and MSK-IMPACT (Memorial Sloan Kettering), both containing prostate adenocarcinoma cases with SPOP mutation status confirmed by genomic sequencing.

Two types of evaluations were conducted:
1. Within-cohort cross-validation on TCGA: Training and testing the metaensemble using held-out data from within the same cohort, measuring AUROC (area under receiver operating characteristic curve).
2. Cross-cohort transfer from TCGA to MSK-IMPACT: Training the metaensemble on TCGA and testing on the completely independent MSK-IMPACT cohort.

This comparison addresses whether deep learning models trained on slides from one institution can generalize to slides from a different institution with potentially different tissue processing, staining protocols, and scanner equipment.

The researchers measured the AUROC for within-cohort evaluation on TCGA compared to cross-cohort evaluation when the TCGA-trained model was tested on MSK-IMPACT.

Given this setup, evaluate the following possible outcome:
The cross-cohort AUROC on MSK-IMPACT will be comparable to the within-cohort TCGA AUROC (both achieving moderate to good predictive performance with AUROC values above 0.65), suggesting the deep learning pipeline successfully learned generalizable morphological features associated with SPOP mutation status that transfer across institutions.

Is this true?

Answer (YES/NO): NO